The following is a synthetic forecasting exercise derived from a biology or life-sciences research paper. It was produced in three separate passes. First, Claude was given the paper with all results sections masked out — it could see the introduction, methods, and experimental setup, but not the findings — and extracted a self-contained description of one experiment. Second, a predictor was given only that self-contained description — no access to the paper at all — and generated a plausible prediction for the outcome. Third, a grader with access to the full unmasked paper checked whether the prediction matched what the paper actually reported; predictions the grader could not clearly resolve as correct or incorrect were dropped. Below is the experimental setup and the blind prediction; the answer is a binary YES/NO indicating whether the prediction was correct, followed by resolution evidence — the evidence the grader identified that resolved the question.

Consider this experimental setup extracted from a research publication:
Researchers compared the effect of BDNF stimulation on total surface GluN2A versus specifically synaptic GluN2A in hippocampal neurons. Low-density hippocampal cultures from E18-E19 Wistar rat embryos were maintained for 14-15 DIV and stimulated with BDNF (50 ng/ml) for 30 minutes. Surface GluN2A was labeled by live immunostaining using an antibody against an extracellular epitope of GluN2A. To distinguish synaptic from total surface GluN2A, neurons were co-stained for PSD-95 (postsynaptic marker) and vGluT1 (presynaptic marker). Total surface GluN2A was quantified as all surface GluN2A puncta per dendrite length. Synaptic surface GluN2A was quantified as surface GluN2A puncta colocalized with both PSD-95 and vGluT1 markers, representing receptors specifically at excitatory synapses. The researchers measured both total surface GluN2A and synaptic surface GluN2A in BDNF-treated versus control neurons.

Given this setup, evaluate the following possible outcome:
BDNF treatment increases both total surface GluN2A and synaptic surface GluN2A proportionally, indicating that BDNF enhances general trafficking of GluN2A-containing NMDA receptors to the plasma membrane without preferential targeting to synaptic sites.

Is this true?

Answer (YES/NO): NO